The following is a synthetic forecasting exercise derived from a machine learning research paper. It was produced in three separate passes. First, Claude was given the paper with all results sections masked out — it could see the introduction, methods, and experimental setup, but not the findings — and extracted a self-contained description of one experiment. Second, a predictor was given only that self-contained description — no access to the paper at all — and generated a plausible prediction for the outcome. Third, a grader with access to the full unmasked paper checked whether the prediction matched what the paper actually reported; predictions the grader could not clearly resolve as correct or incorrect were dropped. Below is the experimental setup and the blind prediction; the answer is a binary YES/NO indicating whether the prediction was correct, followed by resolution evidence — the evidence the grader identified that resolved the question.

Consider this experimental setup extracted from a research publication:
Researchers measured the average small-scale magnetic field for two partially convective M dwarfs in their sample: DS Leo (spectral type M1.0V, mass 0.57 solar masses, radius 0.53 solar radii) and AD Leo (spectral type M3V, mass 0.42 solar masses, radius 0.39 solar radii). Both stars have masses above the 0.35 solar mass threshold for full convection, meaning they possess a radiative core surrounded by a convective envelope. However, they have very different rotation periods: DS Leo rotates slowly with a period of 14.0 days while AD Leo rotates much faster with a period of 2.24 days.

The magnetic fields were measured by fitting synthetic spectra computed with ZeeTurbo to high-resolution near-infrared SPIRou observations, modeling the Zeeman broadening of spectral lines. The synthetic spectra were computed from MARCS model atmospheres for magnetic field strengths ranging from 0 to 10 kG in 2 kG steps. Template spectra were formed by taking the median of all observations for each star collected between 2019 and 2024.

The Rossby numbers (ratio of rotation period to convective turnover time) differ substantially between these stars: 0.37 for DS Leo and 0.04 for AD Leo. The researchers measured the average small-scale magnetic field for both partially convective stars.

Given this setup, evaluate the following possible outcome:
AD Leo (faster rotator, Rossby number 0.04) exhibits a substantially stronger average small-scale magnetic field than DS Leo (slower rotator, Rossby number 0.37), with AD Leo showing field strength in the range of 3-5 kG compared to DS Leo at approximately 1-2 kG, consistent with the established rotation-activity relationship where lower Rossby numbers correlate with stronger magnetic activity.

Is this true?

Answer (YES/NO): NO